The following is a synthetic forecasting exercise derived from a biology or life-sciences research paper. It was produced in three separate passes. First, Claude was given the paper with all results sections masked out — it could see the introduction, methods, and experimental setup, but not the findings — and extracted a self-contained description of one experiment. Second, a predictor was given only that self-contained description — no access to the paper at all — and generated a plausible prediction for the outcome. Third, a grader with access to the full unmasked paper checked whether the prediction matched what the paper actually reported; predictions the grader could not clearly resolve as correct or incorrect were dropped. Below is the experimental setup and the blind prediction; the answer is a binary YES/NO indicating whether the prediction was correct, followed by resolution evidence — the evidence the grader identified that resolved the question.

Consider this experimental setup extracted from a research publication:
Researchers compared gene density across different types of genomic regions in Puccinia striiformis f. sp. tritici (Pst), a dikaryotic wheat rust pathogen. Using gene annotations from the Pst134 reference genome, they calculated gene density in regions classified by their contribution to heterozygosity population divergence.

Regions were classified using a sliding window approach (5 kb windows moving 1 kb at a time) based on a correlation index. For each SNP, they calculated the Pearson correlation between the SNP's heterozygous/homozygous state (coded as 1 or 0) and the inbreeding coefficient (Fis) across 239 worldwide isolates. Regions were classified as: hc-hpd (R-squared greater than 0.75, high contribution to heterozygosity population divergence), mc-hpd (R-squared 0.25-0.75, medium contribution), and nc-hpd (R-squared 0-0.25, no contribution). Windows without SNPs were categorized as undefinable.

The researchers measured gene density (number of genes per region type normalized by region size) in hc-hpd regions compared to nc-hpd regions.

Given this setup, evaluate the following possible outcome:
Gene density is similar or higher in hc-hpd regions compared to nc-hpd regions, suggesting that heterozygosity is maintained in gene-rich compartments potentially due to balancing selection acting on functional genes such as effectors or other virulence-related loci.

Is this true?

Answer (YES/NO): YES